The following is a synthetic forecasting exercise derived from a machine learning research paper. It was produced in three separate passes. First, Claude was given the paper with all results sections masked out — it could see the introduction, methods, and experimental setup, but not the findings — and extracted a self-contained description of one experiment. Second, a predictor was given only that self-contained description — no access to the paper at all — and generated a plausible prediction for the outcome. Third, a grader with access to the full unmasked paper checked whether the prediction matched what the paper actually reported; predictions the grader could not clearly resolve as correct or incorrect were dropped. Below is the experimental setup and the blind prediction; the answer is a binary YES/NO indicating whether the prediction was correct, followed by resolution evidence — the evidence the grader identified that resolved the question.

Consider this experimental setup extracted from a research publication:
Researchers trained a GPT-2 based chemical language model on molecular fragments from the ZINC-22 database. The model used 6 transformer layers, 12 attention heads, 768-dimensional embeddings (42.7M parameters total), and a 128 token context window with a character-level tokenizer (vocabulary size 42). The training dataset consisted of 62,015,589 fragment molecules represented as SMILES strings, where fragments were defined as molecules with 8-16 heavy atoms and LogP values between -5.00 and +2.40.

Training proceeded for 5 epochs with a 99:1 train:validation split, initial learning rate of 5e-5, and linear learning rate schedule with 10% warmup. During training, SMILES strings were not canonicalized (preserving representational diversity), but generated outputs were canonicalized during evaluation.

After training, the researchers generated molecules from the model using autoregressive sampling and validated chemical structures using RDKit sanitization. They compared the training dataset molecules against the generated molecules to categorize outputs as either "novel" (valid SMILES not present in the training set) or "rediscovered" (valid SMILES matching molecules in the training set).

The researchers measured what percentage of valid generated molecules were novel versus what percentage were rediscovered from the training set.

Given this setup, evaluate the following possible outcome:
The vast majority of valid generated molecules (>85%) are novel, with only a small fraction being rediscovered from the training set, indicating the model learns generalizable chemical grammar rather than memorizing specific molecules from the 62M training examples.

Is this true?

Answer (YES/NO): NO